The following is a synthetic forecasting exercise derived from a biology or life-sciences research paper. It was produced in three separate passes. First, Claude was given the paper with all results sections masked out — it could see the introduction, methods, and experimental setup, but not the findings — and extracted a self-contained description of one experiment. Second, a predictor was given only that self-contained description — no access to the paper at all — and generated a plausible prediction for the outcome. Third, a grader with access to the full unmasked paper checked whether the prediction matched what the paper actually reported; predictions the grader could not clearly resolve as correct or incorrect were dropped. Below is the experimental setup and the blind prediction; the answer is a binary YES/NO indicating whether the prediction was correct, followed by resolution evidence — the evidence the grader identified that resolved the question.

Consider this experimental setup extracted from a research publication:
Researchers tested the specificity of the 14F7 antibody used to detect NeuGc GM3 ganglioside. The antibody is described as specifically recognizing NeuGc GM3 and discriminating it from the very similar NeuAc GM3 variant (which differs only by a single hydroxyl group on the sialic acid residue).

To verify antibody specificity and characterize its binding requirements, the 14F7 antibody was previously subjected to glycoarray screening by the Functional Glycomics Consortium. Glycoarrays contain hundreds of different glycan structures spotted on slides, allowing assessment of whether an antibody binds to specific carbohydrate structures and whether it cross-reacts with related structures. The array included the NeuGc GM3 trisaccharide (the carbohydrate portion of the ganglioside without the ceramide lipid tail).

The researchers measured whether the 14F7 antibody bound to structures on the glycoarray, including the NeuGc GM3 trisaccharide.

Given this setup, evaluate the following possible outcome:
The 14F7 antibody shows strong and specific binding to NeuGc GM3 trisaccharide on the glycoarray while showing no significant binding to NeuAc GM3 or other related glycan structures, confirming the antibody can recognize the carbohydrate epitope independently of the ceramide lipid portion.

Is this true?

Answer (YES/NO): NO